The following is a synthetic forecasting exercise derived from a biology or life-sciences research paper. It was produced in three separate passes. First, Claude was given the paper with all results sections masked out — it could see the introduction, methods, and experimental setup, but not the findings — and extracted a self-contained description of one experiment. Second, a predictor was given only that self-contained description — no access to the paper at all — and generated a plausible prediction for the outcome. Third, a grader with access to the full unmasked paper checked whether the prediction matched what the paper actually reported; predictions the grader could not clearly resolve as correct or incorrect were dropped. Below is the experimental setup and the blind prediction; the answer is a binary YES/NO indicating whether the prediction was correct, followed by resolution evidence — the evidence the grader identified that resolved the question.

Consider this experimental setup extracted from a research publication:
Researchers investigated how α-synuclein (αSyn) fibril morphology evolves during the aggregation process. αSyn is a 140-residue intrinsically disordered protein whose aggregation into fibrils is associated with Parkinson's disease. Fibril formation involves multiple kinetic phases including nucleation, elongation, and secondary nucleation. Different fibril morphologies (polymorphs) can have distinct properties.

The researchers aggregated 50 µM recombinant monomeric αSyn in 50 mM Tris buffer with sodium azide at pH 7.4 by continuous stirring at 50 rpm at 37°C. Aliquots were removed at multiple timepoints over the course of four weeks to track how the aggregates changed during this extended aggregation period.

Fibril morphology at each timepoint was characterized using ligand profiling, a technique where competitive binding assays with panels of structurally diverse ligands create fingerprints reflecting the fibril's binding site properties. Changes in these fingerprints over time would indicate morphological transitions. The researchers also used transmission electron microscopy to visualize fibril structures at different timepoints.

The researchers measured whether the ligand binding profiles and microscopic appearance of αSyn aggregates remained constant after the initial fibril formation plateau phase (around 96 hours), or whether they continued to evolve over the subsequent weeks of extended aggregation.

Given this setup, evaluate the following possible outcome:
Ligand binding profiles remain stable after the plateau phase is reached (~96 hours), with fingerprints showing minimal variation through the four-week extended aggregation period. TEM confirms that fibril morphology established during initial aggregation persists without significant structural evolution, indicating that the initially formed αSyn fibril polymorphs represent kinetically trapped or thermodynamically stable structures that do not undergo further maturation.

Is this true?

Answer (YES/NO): NO